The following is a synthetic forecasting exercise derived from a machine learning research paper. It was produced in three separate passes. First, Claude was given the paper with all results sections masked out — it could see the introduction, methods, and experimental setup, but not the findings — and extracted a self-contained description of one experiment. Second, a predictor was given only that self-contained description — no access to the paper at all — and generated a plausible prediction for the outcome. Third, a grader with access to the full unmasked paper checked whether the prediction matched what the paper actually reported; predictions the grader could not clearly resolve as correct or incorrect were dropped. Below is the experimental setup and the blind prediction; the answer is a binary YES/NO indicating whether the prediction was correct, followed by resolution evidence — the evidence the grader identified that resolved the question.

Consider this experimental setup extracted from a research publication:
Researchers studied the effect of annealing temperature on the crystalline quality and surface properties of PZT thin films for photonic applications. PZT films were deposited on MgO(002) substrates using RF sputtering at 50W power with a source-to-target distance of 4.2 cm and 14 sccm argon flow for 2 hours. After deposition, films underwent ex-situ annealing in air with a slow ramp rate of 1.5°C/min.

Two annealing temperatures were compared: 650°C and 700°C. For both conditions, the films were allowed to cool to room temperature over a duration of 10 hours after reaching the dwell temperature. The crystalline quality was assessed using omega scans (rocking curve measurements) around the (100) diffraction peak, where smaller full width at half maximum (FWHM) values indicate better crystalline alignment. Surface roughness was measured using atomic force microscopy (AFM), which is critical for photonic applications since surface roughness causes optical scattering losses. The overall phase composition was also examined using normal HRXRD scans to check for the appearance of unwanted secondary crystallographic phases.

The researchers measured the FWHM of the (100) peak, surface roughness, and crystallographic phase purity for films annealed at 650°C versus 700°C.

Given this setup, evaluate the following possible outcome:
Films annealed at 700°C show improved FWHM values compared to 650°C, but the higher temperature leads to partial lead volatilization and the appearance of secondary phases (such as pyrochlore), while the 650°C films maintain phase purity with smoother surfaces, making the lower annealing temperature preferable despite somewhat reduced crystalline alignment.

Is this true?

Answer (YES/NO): YES